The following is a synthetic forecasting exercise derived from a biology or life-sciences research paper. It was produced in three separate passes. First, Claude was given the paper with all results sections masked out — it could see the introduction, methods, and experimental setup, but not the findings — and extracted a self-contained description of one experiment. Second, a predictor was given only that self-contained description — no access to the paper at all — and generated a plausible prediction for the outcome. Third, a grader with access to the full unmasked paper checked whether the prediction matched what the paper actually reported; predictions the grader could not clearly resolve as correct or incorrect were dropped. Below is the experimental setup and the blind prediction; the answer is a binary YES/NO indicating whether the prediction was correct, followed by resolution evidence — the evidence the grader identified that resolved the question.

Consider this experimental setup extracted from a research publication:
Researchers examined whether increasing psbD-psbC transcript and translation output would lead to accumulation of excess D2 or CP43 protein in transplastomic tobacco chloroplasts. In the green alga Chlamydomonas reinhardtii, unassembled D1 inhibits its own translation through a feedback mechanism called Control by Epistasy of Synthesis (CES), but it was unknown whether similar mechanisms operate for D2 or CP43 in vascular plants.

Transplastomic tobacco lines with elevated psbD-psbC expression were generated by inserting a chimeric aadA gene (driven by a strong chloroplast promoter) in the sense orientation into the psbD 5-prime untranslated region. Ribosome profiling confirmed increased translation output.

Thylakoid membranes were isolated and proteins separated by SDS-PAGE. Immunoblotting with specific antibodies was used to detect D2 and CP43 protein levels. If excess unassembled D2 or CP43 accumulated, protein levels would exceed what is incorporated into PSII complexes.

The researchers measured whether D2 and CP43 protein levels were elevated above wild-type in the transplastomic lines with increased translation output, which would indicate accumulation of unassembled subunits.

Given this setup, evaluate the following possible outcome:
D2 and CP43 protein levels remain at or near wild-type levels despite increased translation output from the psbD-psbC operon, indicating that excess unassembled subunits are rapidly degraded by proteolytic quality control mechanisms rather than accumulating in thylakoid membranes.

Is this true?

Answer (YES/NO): YES